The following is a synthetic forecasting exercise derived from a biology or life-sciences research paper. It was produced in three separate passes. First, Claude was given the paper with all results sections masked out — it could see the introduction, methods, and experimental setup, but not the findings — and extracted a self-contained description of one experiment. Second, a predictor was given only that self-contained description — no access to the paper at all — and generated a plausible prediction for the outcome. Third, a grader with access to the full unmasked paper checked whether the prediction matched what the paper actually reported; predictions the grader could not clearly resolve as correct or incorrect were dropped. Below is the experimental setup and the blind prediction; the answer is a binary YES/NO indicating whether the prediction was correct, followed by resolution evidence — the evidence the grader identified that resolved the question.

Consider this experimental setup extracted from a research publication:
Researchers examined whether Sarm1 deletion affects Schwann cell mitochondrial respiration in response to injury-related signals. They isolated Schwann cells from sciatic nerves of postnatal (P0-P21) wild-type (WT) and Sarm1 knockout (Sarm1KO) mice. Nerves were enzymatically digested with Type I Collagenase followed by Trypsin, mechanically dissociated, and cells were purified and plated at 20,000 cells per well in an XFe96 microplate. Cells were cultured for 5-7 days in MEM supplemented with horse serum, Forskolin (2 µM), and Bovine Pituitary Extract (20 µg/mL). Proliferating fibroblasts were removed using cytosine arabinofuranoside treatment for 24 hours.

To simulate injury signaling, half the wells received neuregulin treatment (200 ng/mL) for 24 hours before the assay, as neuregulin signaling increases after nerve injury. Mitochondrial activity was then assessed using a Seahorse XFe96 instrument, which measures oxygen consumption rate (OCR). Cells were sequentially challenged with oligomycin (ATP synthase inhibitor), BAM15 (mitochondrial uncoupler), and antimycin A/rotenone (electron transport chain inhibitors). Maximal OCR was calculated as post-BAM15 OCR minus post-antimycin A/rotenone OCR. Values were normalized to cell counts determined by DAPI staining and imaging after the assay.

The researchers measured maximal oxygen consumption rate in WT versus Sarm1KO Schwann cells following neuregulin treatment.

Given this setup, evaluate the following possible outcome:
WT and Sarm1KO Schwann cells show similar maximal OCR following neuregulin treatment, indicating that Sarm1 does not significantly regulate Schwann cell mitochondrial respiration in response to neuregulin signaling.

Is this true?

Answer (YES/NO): NO